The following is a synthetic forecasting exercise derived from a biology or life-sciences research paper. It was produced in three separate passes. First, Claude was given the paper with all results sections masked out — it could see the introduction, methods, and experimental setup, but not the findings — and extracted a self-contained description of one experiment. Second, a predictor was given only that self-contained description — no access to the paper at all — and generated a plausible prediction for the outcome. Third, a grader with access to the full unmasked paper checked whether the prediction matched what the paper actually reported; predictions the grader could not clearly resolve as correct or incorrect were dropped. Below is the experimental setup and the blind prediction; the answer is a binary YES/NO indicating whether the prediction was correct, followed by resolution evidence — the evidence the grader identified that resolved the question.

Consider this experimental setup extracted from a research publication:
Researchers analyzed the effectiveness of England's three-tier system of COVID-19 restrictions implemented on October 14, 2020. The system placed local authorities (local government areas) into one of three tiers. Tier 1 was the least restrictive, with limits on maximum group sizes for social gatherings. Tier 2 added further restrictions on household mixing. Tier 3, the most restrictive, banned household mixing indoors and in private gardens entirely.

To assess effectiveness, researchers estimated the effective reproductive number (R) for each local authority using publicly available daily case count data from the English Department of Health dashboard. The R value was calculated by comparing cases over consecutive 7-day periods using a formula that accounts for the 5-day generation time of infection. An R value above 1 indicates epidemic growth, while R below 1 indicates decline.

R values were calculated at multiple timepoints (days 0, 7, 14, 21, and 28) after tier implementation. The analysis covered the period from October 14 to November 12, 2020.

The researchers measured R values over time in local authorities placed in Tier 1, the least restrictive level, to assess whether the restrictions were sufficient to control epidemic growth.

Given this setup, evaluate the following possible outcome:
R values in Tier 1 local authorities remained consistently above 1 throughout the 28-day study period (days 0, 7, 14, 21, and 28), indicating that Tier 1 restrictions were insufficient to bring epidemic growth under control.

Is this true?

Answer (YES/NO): YES